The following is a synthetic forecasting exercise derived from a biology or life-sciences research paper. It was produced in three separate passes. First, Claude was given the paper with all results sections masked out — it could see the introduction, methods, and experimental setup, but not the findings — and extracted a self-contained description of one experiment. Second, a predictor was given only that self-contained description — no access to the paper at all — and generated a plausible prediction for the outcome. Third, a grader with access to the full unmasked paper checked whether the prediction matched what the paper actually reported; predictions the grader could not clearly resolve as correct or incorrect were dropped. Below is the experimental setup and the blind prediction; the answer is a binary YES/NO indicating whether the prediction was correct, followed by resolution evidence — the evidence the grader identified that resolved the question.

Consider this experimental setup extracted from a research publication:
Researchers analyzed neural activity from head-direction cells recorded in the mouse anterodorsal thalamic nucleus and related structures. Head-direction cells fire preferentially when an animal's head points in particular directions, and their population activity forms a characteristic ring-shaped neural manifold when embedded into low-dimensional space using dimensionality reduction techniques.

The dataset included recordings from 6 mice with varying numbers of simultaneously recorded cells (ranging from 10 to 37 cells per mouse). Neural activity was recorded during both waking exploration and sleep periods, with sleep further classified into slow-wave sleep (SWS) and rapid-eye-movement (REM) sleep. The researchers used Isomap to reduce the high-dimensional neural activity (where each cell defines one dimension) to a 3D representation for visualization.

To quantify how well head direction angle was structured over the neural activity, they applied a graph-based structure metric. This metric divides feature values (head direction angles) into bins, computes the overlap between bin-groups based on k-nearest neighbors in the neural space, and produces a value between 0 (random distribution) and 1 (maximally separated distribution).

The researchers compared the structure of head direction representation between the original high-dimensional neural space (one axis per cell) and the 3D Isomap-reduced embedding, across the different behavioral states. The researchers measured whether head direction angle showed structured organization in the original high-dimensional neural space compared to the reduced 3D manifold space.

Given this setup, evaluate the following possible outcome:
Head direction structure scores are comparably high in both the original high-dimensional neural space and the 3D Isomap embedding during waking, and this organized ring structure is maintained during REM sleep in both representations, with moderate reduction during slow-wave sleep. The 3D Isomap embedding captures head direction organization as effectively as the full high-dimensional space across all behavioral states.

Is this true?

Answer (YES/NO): NO